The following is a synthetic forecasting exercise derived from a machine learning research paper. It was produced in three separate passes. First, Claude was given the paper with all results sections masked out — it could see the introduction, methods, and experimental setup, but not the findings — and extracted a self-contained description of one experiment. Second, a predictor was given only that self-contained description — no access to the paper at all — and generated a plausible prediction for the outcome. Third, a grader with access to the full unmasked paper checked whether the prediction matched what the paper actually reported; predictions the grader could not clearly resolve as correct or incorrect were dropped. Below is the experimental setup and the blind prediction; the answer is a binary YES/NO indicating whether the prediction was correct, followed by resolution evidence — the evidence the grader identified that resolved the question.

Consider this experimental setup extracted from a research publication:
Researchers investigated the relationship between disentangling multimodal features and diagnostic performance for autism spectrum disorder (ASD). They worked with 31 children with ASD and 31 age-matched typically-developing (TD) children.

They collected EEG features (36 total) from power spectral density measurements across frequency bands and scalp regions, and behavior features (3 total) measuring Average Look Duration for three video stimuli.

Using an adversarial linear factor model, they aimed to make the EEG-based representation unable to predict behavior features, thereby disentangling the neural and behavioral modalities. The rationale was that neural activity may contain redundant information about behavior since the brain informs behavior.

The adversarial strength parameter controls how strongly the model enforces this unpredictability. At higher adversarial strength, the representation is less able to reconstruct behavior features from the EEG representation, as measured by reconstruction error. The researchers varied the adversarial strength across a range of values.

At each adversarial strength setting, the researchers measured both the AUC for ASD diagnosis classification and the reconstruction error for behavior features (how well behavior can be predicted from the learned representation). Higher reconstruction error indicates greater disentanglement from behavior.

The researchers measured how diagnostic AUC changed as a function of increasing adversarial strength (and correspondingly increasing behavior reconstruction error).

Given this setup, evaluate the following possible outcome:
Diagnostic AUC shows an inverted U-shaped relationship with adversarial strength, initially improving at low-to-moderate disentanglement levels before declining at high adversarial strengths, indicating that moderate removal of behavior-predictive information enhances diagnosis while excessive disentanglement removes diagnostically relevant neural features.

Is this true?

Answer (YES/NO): YES